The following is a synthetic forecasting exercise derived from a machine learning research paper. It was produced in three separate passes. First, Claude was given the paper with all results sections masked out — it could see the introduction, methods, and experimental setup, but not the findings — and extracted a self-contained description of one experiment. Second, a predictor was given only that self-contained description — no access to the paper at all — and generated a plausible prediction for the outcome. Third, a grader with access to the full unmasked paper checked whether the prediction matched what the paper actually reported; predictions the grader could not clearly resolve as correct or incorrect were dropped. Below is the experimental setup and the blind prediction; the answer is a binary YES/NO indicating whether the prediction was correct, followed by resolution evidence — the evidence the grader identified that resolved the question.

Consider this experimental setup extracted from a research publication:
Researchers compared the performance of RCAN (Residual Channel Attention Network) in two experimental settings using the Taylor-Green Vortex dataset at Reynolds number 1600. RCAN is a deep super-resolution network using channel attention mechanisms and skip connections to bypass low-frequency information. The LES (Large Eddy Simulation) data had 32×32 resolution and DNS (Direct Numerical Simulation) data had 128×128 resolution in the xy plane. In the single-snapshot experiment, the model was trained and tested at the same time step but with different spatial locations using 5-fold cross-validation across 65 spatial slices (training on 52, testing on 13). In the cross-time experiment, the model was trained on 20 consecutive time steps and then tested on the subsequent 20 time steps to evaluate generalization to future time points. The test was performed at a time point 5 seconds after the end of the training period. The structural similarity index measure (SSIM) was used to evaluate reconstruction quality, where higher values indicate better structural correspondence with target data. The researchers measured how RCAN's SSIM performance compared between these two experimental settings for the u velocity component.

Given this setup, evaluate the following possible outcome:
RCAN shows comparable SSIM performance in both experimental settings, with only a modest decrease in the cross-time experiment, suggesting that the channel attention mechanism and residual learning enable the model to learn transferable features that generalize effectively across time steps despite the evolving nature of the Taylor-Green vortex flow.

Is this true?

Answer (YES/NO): NO